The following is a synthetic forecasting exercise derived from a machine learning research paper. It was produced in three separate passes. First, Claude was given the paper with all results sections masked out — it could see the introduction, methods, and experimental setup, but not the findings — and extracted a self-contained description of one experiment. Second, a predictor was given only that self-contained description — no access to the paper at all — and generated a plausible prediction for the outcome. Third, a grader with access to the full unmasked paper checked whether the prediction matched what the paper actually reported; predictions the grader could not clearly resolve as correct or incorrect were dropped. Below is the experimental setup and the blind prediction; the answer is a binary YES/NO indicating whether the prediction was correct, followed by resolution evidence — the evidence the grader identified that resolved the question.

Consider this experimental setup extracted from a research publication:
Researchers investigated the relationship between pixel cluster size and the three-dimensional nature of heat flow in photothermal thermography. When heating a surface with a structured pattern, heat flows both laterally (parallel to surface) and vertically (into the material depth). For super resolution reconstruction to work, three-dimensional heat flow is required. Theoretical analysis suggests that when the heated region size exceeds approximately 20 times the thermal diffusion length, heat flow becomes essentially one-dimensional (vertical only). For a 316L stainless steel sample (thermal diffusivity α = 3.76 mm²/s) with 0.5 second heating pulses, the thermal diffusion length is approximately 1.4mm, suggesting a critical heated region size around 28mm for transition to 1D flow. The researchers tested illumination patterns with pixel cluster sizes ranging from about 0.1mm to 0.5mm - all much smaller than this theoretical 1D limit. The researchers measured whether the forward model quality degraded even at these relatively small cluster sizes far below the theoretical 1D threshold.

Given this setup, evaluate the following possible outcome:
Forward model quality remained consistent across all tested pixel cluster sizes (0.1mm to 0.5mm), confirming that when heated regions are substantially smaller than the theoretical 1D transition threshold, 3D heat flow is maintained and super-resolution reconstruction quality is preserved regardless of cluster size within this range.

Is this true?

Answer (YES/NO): NO